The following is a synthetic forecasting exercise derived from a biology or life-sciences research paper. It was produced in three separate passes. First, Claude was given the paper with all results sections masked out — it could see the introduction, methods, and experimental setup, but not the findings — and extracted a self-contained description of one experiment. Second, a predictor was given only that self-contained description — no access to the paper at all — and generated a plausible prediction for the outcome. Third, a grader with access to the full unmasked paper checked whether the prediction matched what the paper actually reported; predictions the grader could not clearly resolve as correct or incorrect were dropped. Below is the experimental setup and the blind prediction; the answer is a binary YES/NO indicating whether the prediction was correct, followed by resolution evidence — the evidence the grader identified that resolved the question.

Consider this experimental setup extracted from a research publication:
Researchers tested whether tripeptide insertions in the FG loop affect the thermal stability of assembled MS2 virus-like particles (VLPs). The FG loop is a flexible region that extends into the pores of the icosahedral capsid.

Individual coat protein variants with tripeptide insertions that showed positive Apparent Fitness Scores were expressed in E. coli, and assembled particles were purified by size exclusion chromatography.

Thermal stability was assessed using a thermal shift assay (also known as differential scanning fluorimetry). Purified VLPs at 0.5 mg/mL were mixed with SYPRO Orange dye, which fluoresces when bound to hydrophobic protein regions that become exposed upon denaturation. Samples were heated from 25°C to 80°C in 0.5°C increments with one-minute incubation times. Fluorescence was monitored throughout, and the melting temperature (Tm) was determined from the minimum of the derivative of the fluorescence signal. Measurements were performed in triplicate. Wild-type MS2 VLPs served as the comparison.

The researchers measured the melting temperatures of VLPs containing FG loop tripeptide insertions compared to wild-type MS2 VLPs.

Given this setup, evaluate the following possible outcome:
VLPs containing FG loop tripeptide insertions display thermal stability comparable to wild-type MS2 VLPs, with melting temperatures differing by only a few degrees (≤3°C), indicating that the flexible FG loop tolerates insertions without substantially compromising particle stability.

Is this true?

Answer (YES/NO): NO